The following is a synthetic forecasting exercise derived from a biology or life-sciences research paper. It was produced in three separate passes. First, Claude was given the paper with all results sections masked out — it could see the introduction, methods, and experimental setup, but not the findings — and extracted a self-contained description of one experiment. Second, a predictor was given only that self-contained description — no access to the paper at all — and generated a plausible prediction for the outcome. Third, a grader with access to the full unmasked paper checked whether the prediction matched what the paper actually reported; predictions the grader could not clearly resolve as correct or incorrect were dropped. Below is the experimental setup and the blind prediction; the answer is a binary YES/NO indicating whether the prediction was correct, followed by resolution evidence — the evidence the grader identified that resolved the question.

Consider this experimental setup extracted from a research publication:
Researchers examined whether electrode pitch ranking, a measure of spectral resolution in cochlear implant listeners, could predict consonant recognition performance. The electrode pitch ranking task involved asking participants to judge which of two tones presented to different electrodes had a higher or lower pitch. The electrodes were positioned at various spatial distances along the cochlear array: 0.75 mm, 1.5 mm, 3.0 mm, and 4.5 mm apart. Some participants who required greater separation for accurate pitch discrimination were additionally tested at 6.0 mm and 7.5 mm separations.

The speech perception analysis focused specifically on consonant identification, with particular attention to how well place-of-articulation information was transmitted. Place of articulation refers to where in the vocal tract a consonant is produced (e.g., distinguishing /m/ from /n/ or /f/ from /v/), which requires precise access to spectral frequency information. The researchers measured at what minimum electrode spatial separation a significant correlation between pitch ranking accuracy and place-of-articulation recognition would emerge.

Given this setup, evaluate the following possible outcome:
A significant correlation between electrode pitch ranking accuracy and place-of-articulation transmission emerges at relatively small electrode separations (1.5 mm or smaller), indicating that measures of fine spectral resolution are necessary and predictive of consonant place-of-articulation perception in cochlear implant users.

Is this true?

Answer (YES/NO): NO